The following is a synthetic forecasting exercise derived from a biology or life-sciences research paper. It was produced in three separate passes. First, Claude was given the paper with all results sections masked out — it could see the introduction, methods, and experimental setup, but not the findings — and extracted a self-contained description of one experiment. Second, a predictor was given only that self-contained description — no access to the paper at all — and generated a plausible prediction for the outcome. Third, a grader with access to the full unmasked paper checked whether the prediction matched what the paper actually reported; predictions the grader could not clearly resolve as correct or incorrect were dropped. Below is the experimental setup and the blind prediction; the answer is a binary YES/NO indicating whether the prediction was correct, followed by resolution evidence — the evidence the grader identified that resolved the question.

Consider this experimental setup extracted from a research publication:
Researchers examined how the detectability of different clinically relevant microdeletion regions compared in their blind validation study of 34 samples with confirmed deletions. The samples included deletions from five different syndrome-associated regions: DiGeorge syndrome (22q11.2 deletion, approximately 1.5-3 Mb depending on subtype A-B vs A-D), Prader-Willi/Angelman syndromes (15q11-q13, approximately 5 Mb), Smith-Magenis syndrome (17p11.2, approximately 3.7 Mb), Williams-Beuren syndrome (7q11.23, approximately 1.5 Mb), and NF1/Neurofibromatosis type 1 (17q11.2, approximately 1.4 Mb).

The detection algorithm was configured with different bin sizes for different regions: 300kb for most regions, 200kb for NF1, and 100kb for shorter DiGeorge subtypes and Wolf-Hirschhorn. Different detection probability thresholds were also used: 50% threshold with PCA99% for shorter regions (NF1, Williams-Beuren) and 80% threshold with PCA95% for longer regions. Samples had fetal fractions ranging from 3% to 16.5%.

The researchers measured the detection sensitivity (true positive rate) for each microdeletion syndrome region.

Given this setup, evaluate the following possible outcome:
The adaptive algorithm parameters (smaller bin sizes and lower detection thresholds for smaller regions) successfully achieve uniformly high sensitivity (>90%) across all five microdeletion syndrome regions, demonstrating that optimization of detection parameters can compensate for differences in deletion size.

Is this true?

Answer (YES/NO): NO